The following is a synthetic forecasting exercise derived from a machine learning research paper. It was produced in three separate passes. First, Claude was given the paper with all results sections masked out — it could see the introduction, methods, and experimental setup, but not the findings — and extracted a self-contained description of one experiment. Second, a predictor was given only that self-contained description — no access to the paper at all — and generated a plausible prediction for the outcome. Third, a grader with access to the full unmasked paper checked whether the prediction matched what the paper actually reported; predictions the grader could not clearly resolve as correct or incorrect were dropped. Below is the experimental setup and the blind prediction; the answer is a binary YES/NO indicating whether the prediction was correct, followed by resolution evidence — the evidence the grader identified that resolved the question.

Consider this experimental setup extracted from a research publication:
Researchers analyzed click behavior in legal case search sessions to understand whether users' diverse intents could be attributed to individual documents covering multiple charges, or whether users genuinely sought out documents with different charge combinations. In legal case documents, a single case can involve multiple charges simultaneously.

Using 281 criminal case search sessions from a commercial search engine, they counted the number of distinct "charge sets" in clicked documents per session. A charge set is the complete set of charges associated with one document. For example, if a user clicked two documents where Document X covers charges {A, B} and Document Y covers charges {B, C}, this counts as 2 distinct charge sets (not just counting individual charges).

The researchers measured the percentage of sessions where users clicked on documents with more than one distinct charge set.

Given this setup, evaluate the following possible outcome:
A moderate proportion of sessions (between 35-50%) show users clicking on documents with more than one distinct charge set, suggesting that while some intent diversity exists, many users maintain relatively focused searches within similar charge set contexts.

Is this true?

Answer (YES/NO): NO